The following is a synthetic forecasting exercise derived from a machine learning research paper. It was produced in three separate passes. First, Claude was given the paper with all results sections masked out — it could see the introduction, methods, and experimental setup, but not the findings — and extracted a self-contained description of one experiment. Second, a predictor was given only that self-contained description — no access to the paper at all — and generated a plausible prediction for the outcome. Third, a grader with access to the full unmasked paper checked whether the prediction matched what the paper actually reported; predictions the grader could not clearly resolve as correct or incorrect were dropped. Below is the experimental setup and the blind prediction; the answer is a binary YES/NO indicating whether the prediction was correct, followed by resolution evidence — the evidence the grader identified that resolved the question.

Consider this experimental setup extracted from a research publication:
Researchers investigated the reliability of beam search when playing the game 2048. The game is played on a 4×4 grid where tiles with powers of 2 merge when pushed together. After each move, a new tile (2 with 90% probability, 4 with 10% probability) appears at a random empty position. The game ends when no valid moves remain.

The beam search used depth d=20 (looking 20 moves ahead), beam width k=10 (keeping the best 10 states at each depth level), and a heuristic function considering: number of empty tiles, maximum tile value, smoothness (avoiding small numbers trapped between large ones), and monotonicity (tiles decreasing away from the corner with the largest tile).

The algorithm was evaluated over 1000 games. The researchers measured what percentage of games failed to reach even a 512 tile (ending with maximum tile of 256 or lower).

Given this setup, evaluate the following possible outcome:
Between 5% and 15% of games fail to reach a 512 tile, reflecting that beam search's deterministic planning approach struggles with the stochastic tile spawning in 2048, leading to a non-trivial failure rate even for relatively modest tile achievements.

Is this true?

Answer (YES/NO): NO